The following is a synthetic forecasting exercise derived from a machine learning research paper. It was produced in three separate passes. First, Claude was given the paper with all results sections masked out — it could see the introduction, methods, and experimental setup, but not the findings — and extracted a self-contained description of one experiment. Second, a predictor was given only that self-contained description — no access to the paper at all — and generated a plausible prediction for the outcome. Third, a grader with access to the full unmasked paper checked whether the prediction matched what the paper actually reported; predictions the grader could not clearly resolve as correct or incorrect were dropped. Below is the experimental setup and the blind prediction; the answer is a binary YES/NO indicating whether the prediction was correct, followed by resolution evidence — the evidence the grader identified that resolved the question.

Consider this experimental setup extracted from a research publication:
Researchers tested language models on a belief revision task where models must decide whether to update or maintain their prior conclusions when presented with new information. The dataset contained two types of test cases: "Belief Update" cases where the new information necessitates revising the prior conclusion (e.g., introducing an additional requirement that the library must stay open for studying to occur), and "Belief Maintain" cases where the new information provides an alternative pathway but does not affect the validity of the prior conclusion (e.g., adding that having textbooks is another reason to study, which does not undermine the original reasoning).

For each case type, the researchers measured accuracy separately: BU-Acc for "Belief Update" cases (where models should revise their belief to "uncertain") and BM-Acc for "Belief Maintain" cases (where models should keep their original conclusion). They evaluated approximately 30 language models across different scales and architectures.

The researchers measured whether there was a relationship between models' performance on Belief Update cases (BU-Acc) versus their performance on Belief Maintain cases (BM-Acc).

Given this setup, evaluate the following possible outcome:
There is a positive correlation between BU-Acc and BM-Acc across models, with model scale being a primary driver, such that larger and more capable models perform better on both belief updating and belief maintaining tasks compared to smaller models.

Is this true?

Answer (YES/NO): NO